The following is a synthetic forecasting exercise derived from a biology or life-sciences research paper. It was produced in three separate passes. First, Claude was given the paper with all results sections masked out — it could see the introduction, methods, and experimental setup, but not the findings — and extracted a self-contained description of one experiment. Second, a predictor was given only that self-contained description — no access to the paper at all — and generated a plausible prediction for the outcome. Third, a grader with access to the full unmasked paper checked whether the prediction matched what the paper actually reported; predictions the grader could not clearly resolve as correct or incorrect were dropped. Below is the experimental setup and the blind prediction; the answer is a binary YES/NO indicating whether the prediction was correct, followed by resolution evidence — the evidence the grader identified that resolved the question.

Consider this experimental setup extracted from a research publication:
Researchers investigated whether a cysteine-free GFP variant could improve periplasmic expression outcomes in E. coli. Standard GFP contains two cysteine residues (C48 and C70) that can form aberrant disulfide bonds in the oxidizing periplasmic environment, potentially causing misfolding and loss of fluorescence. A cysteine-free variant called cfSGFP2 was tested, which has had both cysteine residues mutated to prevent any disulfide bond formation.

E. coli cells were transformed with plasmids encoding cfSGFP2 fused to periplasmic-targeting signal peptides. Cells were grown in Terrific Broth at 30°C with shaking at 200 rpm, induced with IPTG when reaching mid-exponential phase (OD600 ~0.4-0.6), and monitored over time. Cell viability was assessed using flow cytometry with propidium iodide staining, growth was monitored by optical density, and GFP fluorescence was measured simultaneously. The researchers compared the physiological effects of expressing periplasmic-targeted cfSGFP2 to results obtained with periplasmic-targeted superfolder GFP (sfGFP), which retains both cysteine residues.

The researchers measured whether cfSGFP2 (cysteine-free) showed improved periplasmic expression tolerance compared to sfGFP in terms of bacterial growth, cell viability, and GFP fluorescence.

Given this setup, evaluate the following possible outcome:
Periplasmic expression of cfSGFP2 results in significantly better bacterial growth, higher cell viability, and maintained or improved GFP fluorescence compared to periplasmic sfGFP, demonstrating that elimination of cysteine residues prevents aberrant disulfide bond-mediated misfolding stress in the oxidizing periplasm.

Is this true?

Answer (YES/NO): NO